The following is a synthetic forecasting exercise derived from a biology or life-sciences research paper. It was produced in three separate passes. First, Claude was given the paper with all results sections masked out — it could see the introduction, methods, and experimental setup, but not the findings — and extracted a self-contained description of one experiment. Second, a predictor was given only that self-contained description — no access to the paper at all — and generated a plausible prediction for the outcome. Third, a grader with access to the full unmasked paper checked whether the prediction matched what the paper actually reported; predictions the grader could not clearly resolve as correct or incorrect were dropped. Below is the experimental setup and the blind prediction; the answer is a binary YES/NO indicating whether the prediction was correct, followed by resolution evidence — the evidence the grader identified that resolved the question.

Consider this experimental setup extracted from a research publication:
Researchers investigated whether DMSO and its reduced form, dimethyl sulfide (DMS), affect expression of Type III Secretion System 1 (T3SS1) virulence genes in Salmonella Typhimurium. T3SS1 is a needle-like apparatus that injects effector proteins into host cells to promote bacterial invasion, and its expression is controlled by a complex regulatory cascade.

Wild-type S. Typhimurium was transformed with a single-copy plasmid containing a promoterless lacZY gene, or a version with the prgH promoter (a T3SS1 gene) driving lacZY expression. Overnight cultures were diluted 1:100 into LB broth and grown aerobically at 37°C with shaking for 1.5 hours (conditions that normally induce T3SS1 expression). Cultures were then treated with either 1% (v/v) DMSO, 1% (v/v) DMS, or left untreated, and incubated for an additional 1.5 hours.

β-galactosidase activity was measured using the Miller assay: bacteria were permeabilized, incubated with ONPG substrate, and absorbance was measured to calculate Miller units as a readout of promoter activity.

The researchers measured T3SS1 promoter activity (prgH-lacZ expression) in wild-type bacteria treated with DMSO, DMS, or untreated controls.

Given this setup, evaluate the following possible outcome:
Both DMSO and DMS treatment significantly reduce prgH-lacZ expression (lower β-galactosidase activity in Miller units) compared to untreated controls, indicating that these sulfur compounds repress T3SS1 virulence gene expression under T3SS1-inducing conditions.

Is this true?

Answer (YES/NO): YES